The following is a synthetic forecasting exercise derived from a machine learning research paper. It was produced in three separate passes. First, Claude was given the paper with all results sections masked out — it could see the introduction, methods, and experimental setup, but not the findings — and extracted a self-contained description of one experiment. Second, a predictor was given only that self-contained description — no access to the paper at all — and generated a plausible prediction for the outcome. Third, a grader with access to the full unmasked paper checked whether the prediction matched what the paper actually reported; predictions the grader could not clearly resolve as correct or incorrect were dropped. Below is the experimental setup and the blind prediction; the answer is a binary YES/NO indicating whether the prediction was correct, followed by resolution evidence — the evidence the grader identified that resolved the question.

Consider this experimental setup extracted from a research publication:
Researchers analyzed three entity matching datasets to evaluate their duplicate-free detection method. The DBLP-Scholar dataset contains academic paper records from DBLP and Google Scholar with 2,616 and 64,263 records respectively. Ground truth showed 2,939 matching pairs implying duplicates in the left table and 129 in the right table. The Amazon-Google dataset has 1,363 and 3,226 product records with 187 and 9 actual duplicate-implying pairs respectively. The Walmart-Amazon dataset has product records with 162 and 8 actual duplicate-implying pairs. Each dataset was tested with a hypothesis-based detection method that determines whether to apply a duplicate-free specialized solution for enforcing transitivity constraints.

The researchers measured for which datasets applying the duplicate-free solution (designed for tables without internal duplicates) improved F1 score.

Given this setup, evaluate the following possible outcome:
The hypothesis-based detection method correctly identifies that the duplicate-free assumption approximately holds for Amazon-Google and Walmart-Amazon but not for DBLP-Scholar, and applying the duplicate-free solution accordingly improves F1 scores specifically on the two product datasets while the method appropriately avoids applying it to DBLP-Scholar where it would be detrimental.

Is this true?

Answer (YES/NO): NO